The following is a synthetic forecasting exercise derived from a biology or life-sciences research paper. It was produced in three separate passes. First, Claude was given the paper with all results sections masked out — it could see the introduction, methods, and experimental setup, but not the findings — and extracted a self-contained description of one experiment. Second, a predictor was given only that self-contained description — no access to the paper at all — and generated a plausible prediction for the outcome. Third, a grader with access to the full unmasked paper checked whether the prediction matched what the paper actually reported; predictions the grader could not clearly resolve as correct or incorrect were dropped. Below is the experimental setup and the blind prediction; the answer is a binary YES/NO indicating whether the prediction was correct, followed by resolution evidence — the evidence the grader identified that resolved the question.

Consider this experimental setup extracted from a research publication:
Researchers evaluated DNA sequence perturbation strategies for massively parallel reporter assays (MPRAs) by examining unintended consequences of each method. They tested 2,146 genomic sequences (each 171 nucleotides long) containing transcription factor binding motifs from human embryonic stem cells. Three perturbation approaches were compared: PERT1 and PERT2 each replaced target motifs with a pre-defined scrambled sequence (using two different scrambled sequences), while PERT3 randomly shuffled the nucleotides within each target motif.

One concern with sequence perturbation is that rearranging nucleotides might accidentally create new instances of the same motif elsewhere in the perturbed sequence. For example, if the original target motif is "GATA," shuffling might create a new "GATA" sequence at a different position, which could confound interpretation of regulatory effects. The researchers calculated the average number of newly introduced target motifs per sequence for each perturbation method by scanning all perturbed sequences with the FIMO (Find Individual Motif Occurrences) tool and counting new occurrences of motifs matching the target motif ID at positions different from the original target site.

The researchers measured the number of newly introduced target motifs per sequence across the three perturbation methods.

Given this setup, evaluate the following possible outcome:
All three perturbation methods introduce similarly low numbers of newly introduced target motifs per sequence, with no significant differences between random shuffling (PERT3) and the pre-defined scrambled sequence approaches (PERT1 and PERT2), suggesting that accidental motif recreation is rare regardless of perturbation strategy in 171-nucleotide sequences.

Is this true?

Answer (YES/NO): NO